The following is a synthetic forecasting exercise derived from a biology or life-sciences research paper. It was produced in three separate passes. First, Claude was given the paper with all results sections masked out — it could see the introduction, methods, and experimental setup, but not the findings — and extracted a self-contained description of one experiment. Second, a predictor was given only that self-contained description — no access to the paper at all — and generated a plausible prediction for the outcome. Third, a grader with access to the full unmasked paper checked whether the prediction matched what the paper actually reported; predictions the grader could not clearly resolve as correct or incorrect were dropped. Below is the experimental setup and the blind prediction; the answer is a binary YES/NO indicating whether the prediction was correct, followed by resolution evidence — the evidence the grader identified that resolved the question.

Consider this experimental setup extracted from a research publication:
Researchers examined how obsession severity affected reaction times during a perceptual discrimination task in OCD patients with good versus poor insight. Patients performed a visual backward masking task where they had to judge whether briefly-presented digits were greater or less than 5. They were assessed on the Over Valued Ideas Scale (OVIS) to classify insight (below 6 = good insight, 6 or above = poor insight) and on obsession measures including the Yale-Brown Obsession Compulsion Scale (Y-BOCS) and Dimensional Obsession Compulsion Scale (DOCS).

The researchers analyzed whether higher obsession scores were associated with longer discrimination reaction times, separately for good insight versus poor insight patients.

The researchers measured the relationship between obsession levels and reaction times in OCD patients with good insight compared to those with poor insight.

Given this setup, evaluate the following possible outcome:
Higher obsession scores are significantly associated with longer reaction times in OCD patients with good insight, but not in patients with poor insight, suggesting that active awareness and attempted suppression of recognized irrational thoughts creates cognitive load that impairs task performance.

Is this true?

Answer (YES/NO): YES